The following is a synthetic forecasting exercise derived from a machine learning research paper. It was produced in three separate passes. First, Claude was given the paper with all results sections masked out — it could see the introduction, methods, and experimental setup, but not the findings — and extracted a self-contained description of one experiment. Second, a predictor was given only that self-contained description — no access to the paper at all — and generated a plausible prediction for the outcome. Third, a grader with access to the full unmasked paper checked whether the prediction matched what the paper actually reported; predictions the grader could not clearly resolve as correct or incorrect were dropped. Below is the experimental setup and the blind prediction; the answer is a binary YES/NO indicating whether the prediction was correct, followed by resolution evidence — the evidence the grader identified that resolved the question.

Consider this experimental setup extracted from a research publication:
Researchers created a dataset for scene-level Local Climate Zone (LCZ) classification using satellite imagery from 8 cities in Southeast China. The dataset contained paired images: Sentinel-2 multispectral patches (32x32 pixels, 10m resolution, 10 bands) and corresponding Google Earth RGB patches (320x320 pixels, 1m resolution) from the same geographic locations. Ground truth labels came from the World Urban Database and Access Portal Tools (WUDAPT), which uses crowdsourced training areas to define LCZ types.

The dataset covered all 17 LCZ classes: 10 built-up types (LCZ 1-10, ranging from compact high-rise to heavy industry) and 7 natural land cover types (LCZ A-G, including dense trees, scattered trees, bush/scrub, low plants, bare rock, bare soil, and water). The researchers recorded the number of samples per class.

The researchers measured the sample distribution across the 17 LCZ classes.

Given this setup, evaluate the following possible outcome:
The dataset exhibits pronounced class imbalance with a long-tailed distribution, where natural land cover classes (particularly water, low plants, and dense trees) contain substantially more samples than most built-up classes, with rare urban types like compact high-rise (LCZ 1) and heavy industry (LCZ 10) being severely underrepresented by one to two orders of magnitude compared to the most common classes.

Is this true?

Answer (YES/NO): NO